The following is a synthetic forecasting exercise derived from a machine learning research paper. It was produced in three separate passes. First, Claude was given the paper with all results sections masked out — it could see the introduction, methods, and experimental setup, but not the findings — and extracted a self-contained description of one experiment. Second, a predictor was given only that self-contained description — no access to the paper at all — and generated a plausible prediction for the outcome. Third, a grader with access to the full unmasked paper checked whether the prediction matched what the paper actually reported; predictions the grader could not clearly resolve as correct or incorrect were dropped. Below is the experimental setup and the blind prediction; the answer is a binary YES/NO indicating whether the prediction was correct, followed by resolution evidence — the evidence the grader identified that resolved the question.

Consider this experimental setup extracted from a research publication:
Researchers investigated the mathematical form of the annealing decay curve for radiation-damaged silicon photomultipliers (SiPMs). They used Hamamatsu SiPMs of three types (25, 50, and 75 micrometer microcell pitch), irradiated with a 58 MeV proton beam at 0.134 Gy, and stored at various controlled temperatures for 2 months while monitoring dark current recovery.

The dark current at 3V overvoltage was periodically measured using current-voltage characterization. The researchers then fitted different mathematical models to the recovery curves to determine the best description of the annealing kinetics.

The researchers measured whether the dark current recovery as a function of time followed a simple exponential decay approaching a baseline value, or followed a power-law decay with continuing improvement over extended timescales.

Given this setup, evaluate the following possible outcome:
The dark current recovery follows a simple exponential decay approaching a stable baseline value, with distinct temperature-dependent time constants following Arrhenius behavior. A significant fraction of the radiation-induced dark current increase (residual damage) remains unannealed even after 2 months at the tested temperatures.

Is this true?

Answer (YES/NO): YES